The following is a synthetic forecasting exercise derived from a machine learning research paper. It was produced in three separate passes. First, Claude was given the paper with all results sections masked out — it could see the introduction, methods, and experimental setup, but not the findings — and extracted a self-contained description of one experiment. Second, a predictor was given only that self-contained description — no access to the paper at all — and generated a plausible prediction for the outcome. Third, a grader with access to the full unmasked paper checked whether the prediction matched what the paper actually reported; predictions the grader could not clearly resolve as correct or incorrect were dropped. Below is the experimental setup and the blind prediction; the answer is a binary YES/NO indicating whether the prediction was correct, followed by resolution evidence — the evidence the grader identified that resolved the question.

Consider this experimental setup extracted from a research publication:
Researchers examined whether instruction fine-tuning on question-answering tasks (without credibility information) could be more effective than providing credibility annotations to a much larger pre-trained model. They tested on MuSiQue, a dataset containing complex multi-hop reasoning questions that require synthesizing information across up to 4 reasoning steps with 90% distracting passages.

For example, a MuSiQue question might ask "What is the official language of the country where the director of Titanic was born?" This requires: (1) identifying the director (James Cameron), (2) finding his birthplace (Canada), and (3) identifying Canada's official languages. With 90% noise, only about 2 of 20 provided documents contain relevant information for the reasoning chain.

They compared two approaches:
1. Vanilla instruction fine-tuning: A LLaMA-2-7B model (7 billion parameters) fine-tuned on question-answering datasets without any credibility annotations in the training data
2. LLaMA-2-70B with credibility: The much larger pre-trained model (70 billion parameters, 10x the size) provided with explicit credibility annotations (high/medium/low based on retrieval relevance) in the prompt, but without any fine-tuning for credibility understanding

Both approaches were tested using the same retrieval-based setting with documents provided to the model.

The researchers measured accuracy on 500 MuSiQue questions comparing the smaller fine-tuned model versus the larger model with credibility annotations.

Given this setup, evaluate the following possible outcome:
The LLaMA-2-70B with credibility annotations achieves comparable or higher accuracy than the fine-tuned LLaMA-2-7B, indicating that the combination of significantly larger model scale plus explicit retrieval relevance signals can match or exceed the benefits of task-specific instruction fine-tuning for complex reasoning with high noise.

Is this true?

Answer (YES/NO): NO